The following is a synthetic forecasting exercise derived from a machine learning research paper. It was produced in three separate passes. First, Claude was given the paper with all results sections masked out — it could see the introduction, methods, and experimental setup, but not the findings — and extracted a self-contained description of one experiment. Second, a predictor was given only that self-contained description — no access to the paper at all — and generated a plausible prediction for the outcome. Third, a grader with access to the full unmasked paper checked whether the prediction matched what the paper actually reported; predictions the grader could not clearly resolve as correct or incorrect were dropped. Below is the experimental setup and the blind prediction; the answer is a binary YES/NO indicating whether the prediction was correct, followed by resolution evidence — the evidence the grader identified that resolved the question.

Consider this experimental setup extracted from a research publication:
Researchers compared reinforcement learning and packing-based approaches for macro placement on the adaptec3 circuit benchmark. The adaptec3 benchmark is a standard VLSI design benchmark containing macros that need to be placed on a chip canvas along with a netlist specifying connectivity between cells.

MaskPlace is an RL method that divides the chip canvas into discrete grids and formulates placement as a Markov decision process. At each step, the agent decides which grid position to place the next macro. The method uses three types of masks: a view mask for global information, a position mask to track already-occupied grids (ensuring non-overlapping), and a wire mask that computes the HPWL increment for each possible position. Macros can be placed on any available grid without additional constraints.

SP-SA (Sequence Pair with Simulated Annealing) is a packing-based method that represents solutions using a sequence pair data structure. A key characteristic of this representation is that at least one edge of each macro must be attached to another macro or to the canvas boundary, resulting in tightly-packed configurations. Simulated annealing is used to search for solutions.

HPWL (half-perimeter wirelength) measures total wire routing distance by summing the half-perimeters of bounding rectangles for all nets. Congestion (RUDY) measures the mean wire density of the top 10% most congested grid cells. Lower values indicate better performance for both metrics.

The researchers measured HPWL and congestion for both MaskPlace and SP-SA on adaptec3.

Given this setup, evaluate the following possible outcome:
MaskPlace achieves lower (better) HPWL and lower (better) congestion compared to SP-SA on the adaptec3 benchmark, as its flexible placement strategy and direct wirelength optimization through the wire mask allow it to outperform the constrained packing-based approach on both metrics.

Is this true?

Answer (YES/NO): YES